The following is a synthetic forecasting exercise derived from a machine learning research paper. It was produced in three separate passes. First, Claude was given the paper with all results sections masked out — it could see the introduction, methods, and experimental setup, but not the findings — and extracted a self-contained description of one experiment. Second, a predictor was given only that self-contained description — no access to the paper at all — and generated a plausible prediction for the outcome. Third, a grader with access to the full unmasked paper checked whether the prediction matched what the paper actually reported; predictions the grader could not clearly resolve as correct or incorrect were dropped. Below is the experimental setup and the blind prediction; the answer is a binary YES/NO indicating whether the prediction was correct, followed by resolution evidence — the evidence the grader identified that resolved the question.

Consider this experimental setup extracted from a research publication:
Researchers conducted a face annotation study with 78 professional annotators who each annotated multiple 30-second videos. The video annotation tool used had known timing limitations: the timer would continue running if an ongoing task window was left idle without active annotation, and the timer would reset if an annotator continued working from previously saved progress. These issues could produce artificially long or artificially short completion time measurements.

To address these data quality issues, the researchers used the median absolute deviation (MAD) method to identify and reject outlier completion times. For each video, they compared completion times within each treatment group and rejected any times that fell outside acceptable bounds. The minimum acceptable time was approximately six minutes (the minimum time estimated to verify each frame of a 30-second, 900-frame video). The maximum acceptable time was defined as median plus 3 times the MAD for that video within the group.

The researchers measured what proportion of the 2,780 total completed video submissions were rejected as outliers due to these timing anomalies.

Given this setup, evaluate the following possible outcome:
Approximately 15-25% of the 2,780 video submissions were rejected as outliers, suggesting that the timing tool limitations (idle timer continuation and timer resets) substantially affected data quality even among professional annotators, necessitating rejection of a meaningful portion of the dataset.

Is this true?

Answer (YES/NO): YES